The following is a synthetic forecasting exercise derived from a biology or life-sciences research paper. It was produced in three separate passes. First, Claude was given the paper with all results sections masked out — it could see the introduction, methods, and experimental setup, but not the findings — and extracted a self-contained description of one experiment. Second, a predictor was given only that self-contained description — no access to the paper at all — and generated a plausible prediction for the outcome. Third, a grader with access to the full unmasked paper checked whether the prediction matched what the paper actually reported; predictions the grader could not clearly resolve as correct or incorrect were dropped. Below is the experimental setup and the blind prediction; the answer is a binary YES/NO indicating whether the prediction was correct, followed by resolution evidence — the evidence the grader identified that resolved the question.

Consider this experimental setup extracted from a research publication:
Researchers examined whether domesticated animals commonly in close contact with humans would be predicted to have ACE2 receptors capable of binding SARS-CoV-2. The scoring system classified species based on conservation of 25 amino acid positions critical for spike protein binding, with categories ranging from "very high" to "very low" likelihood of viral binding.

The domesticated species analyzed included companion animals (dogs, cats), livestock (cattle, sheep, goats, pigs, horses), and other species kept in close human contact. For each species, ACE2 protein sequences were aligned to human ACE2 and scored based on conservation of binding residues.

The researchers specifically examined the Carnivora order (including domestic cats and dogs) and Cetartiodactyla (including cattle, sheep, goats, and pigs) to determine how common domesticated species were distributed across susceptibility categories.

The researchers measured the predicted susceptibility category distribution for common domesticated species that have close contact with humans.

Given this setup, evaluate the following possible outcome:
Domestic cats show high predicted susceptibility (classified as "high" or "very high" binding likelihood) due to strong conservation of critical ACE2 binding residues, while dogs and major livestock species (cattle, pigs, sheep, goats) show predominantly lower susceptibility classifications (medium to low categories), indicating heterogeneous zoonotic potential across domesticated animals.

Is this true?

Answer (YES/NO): NO